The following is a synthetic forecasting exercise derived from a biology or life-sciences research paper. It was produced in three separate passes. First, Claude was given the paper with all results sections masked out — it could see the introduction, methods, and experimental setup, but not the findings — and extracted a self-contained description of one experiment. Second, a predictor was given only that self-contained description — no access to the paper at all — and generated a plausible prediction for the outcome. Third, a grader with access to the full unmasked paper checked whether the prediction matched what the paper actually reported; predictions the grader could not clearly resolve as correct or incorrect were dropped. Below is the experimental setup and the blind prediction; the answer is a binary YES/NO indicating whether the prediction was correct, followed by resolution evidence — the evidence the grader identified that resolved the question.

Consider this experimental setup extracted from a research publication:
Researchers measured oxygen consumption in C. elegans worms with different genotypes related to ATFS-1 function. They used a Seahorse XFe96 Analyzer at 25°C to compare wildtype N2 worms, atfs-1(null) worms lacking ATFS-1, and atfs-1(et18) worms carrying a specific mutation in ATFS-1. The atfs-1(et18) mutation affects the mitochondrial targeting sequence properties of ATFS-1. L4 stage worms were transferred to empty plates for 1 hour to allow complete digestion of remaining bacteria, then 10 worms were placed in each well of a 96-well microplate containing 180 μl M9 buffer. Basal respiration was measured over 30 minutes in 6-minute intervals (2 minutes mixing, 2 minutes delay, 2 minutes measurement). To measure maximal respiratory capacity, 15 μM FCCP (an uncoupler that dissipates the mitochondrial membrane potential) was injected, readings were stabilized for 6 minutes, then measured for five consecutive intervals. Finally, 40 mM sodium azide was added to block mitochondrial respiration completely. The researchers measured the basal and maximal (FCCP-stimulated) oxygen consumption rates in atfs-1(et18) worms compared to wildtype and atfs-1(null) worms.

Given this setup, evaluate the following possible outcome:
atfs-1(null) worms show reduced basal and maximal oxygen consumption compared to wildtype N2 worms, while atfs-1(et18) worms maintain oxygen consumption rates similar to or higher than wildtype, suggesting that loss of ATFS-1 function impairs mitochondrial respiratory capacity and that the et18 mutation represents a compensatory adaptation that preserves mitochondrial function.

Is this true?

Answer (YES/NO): NO